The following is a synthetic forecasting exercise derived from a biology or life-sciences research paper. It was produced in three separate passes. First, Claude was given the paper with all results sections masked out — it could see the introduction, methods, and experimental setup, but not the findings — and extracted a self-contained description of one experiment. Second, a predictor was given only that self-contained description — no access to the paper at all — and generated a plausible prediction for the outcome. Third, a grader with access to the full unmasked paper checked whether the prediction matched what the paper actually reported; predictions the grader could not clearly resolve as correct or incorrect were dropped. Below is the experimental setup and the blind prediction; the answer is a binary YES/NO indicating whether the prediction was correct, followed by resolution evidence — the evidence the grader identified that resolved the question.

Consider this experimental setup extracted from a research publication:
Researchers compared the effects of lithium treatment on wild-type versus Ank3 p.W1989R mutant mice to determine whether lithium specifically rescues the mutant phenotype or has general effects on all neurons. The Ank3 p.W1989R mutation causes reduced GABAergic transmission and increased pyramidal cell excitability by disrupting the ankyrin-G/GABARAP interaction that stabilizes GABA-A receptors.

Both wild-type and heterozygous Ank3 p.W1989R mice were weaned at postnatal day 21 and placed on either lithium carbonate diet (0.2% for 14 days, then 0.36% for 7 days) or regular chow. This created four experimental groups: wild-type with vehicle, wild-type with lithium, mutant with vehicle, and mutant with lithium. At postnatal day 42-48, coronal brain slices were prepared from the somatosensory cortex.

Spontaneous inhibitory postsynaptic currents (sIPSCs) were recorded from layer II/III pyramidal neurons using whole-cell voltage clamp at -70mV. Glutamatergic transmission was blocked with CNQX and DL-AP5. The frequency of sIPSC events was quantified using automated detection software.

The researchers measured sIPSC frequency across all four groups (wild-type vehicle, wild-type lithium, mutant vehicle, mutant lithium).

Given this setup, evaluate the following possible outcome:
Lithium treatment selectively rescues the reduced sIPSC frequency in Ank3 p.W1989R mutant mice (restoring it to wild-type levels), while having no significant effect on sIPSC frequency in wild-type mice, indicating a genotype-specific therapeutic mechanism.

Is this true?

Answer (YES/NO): YES